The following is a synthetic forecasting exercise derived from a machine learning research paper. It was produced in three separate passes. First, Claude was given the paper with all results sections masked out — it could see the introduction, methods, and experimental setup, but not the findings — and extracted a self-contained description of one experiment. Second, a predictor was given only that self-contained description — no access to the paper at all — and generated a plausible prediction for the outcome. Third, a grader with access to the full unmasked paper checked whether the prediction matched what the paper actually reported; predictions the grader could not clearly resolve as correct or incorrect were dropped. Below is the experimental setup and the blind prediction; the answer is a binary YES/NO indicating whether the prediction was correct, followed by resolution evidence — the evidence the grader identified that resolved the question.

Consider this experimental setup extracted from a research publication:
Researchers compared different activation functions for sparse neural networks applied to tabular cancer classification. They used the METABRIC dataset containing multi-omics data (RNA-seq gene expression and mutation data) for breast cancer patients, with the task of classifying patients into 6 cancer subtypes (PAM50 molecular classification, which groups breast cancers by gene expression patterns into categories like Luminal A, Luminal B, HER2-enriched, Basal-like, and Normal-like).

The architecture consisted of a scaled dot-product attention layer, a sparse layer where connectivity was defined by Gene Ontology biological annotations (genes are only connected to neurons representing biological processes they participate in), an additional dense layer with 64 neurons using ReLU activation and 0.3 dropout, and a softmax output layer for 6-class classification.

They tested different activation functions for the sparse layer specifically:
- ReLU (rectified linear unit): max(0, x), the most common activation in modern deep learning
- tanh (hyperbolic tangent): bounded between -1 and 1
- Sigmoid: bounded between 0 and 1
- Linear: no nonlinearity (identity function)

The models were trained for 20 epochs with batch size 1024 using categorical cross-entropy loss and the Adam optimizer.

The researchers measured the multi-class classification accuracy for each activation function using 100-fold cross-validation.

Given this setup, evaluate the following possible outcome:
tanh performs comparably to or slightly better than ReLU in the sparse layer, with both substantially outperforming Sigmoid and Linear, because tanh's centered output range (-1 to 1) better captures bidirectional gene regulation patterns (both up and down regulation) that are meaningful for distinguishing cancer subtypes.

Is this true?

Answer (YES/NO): NO